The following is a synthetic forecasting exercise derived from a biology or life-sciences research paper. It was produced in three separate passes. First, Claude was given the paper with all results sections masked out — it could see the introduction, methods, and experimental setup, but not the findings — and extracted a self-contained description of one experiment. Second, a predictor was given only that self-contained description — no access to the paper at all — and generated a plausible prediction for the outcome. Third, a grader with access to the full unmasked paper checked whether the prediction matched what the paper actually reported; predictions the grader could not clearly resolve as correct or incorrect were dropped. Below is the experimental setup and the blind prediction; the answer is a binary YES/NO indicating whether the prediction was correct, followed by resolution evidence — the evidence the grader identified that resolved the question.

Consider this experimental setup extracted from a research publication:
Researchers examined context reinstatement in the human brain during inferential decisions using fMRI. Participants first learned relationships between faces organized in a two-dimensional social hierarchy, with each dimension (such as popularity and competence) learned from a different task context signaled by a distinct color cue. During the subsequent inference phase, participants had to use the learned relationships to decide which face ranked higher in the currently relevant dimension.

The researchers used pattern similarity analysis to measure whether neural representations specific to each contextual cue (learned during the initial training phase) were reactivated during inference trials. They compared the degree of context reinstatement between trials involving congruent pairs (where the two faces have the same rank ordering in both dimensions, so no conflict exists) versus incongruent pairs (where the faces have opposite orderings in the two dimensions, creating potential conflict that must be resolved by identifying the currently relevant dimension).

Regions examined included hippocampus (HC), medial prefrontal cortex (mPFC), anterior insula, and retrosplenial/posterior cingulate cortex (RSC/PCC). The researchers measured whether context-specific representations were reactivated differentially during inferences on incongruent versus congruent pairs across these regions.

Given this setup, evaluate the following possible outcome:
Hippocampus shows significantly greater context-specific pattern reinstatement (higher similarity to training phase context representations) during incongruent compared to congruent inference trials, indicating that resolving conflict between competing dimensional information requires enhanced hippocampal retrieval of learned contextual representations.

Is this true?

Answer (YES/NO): YES